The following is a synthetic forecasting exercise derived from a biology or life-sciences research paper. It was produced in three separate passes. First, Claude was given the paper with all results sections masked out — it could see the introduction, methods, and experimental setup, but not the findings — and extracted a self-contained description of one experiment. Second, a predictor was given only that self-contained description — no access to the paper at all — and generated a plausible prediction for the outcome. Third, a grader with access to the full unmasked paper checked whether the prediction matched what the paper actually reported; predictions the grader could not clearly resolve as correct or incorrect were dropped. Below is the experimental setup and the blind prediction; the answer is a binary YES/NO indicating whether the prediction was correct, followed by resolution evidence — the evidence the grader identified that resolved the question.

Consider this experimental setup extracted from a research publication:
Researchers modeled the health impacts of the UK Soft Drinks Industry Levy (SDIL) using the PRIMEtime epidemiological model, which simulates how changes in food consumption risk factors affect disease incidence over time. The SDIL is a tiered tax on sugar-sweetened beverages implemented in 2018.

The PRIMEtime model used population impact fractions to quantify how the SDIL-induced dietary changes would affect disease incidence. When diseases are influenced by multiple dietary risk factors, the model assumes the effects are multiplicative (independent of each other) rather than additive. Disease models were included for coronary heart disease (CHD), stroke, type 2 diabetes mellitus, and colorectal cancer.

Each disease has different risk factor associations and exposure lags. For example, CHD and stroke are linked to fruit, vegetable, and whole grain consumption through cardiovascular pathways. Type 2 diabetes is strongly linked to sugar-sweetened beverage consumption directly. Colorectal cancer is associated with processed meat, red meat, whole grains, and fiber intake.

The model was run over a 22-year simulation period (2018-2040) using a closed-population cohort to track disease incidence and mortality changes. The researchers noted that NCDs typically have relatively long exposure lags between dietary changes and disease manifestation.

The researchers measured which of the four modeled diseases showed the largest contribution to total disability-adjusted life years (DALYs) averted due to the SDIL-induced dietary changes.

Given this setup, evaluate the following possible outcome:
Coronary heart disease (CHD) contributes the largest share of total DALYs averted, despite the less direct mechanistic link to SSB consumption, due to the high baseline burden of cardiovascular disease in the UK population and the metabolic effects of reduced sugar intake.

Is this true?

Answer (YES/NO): NO